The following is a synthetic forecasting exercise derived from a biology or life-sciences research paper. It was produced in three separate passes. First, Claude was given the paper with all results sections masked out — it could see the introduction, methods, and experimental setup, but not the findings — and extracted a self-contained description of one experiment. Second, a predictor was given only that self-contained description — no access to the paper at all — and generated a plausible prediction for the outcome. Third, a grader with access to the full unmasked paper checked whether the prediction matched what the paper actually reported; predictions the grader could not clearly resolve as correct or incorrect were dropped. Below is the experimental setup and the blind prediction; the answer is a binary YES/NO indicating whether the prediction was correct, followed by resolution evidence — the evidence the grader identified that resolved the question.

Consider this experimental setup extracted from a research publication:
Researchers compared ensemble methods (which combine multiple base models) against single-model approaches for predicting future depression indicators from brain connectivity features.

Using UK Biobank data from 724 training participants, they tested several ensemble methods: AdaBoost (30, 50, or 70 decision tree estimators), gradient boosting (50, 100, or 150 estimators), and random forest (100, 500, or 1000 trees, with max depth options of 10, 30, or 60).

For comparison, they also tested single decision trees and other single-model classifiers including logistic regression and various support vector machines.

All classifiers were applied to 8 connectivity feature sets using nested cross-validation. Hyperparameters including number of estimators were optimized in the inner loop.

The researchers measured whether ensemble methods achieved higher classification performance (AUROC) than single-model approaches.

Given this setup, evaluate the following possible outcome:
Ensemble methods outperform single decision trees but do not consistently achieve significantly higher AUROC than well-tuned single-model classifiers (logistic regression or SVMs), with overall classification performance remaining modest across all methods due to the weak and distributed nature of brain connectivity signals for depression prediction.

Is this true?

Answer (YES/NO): YES